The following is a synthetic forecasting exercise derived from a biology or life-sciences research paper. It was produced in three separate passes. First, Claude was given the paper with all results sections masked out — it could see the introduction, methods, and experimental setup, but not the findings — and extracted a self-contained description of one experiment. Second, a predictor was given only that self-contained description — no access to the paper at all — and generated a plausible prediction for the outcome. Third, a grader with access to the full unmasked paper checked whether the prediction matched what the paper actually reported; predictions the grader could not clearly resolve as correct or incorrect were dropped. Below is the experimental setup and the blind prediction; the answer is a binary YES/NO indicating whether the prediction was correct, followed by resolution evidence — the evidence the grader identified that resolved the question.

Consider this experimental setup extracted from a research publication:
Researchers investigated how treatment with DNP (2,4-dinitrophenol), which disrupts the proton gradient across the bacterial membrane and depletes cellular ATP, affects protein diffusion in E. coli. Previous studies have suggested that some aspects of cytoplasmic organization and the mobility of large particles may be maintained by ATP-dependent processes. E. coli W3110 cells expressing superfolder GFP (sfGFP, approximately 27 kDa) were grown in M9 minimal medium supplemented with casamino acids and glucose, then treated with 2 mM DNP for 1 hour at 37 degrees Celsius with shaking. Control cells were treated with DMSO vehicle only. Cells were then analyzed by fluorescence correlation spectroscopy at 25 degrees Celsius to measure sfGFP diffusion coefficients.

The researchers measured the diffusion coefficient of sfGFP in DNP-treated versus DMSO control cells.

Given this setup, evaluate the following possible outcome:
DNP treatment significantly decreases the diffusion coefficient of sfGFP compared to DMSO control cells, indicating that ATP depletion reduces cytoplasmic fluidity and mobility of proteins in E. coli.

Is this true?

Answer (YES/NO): NO